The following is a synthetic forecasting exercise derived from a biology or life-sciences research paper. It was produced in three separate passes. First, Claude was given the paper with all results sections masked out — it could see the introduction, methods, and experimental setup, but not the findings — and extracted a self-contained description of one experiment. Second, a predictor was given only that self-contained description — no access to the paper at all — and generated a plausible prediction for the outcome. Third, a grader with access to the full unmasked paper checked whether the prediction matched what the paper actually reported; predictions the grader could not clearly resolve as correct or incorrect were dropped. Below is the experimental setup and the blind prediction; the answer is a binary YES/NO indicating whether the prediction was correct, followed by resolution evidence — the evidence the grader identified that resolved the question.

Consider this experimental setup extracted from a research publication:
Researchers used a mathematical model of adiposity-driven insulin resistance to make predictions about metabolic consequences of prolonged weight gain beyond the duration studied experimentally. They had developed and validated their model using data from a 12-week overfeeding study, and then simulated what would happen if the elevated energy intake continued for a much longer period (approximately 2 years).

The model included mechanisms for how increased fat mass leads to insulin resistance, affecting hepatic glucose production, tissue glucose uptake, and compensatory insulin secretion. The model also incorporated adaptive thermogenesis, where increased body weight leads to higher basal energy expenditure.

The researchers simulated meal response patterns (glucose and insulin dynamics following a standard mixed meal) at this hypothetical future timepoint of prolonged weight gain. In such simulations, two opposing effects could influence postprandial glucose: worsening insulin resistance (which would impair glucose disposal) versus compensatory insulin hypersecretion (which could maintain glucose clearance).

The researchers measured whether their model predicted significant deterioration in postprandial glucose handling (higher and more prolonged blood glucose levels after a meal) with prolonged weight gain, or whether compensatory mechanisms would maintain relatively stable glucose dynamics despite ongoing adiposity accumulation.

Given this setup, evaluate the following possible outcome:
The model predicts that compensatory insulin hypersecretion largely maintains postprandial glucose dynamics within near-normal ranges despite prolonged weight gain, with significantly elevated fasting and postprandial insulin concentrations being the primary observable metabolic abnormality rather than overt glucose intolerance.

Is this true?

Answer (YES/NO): NO